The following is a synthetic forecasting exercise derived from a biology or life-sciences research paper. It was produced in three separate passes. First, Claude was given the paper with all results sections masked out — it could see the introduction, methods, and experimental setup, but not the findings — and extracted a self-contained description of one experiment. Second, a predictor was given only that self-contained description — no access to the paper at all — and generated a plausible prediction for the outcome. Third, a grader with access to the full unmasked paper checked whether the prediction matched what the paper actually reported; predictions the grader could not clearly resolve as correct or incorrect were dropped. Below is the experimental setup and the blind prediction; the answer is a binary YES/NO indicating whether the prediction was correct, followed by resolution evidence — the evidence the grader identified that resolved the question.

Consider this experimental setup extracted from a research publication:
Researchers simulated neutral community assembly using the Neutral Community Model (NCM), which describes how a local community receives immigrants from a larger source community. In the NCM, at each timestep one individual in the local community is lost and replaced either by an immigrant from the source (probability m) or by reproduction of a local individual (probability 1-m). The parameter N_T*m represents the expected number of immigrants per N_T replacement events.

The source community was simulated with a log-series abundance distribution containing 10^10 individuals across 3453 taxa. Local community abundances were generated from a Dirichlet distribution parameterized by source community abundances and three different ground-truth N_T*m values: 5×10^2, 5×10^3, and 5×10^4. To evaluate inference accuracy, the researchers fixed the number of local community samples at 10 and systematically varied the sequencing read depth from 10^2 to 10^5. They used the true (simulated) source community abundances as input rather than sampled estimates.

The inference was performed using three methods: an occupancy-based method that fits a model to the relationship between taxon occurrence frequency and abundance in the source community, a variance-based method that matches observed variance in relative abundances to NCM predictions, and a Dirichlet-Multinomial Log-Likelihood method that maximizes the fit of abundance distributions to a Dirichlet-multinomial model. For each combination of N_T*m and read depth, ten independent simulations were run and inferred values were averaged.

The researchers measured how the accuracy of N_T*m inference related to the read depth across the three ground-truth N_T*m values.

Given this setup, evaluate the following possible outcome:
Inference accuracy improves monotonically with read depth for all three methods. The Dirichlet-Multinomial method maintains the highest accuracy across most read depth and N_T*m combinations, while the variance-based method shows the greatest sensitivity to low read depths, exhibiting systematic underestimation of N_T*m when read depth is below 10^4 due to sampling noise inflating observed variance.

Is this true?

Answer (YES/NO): NO